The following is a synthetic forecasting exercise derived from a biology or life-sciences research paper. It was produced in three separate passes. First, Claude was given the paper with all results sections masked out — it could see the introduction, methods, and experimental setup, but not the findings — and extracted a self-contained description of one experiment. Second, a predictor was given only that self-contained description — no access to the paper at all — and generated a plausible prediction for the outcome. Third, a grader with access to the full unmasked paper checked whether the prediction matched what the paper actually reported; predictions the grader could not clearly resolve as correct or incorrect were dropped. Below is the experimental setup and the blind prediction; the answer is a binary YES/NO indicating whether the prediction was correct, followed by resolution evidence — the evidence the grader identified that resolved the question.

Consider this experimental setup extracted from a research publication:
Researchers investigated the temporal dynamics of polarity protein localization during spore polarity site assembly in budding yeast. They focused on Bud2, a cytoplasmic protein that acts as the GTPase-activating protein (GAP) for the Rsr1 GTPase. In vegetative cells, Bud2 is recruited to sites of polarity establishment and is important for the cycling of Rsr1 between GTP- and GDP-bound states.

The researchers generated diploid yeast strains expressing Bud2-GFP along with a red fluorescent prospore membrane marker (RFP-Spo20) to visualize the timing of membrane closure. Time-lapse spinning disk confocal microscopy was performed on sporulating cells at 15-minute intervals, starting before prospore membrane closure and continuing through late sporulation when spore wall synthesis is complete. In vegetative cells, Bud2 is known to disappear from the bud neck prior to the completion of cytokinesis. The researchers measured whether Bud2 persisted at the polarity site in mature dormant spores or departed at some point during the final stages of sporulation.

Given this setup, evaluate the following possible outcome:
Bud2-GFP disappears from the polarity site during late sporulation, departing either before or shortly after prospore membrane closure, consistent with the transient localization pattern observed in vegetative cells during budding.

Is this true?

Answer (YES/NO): NO